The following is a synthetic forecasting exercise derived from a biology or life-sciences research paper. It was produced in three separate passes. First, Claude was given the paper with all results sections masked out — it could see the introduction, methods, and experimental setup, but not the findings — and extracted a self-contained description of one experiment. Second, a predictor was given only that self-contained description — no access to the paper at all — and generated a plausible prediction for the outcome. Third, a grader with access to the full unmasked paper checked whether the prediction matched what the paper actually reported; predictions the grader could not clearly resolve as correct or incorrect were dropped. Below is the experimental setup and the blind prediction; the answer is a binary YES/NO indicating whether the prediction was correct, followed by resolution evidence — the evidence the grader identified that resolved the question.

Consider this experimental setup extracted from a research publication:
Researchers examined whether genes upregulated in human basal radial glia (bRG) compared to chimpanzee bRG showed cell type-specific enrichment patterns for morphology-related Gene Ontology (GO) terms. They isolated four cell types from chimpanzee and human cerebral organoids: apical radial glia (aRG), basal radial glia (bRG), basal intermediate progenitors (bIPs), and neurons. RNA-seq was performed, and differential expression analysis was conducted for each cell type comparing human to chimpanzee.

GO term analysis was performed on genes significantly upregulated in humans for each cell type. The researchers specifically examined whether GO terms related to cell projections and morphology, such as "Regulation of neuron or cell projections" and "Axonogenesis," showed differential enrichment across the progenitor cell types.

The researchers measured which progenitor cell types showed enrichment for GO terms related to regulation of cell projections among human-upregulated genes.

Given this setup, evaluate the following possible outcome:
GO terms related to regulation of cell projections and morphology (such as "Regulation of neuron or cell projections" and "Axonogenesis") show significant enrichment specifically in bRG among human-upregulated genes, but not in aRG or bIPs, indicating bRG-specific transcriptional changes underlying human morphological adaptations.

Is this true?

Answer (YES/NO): YES